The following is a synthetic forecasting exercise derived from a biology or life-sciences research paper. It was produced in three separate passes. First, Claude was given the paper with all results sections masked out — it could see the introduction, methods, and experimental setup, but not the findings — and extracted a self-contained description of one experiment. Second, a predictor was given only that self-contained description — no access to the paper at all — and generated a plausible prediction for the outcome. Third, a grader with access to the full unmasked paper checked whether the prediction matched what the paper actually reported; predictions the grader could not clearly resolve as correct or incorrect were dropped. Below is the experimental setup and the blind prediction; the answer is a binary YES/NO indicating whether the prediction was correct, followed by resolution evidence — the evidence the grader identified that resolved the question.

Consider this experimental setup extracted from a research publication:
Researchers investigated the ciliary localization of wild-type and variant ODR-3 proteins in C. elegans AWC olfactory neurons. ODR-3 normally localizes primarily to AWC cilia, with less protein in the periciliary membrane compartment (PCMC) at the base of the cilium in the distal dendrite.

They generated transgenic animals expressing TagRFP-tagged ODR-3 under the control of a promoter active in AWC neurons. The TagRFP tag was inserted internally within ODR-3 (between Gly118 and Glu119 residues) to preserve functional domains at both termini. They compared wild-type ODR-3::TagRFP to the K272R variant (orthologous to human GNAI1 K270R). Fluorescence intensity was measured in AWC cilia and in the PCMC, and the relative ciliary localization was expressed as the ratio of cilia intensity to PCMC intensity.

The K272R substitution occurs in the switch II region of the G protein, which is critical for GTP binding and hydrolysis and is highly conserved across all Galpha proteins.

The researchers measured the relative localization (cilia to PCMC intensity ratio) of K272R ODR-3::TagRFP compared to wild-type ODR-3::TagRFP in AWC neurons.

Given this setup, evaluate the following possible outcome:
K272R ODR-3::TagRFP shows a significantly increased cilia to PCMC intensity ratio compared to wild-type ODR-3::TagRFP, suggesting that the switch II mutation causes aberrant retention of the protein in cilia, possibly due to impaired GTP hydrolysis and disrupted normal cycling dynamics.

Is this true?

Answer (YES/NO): NO